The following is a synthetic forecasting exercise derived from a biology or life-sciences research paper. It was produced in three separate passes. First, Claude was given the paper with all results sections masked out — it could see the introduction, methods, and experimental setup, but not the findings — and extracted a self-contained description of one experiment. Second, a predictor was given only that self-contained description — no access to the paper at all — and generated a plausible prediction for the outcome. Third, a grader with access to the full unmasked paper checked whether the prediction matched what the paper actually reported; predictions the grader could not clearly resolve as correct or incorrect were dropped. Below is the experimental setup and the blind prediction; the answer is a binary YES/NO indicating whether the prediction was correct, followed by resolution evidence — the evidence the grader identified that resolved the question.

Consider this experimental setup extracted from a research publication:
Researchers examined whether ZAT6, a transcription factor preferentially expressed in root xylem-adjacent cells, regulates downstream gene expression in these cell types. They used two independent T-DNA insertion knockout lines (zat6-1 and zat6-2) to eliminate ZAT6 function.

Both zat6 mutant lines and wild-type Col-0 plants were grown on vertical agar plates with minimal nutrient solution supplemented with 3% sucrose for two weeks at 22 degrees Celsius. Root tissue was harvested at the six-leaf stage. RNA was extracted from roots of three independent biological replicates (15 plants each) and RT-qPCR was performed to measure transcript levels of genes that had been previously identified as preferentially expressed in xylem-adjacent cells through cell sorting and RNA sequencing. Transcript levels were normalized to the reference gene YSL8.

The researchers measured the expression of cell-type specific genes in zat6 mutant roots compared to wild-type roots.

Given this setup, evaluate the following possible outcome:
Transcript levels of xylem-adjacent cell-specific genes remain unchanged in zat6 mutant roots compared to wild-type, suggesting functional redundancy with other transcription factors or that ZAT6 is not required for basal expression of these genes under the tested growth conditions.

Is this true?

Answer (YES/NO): NO